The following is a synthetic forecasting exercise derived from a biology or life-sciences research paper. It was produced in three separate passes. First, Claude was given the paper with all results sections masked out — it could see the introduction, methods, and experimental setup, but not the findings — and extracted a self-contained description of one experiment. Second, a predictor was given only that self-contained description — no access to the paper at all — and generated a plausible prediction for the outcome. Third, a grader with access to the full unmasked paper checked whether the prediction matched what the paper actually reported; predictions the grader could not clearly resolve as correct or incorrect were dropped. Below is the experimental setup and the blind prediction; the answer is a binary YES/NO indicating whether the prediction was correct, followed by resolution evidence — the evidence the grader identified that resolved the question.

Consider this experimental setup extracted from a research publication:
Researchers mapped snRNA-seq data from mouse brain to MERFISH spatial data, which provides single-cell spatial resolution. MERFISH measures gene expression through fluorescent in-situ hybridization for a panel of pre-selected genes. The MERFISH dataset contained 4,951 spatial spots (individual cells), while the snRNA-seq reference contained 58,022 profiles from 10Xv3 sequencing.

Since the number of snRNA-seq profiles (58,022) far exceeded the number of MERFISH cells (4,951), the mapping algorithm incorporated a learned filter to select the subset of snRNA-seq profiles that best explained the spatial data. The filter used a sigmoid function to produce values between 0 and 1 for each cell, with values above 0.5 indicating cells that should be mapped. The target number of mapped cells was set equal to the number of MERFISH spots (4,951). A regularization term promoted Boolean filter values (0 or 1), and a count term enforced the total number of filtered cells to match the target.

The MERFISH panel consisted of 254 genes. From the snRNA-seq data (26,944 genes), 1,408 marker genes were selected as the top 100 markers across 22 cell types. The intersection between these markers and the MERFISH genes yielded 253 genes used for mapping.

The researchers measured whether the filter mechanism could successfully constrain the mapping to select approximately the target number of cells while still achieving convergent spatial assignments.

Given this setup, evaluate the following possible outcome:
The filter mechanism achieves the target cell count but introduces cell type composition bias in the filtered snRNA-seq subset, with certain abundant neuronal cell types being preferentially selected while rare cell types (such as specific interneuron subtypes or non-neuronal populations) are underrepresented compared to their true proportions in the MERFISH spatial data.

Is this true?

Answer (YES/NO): NO